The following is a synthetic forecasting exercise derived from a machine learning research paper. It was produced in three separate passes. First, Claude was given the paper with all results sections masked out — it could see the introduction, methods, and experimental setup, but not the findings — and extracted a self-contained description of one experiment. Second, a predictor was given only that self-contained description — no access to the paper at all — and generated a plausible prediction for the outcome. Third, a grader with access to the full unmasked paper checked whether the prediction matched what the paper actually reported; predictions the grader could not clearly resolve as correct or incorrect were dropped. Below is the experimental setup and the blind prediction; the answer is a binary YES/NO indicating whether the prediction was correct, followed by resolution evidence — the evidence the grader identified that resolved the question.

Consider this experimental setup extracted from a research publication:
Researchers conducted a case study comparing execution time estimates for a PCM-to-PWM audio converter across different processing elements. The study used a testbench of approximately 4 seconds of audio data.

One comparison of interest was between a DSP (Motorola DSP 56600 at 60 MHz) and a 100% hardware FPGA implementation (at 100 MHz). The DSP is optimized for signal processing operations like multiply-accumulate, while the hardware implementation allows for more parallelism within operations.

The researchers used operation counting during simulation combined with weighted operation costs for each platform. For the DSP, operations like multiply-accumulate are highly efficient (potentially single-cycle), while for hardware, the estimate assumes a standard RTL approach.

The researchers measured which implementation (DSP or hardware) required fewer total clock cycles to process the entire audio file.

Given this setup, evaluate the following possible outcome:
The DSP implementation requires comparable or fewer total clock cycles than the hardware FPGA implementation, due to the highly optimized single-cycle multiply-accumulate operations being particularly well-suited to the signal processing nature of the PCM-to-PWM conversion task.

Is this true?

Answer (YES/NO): NO